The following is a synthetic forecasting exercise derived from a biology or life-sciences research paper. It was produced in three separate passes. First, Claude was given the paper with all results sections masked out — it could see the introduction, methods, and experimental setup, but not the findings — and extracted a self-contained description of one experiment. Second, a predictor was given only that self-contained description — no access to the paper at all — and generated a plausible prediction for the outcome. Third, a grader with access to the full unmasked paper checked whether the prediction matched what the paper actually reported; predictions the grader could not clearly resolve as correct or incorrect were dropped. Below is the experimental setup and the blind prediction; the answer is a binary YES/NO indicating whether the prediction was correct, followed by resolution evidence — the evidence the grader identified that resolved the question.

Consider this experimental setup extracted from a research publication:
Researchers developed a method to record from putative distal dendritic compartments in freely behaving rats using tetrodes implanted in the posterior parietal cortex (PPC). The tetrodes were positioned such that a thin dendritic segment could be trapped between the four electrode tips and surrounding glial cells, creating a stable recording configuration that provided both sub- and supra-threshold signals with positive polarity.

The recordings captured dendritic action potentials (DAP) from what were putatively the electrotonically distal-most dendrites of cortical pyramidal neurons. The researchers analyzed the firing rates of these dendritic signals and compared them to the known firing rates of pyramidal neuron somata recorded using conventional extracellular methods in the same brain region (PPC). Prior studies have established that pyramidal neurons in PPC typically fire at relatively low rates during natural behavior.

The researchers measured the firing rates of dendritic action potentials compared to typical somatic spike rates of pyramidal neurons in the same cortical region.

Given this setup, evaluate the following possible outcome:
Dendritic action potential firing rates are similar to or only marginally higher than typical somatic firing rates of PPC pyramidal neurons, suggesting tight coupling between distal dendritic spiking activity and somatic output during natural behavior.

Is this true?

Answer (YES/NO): NO